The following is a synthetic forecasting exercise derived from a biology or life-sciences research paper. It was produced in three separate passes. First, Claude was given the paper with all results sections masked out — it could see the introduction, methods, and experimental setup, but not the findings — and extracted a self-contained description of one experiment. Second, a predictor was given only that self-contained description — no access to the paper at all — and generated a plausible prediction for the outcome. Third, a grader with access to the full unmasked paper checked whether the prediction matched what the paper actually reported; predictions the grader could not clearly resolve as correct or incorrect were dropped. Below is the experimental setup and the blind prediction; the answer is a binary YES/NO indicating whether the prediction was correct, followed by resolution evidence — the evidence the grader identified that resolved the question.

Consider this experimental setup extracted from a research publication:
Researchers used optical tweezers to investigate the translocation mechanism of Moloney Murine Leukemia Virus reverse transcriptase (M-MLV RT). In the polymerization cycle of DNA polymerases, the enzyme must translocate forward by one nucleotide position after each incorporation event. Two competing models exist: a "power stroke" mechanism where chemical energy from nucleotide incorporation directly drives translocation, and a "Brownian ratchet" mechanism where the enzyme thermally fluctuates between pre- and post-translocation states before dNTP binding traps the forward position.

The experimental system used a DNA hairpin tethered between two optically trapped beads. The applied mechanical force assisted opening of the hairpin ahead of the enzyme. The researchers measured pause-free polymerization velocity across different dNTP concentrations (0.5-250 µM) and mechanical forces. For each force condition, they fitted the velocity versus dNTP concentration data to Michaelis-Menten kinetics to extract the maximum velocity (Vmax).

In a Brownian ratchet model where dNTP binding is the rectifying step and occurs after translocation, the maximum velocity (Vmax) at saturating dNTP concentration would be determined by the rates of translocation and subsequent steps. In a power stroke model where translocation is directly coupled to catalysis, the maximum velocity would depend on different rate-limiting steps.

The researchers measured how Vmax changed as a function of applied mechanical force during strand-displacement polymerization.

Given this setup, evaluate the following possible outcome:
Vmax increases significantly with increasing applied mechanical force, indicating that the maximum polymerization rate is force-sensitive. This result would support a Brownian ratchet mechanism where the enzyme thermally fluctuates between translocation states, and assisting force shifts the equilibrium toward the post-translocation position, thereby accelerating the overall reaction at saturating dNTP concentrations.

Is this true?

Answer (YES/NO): YES